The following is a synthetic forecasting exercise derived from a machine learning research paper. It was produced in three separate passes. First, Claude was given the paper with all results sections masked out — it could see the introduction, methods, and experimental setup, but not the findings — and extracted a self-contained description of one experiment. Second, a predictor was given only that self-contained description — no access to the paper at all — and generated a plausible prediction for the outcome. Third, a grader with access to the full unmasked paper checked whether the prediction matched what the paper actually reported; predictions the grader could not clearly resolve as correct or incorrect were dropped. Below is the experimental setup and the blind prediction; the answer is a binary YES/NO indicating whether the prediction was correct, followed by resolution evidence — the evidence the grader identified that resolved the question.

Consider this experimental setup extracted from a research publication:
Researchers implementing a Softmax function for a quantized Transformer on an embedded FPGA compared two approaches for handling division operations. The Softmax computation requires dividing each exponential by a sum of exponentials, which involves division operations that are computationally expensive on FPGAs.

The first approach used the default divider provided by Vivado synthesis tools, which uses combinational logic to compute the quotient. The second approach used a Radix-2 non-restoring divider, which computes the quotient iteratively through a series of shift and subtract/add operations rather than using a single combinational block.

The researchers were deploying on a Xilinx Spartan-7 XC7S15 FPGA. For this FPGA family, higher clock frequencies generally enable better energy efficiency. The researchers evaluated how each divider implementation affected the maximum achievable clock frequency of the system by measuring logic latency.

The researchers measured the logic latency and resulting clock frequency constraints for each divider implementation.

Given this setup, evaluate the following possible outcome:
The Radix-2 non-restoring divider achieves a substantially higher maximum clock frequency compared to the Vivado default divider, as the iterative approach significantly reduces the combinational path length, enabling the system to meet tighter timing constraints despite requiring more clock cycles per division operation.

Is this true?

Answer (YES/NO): YES